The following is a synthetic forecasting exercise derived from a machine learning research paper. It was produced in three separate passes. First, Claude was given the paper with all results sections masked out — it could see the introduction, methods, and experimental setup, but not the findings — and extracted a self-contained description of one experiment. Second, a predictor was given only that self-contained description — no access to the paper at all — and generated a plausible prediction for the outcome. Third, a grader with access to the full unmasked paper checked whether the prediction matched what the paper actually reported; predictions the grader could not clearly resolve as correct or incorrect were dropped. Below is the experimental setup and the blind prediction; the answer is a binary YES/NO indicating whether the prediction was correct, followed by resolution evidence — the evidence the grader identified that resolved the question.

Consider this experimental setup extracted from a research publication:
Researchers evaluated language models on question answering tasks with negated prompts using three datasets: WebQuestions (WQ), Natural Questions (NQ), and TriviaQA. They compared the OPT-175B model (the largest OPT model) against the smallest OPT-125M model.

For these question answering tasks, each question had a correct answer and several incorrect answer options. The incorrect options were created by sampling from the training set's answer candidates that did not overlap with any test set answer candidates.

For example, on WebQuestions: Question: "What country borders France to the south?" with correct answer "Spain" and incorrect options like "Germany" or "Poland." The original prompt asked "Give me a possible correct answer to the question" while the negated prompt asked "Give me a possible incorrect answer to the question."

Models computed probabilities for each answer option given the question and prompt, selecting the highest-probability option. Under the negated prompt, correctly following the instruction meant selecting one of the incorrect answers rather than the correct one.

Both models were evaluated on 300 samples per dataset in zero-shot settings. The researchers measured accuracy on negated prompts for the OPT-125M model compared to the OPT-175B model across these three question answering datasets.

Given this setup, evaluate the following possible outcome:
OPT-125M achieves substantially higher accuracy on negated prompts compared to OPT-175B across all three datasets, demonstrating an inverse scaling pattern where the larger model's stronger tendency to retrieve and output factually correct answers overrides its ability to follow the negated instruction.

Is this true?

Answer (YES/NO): YES